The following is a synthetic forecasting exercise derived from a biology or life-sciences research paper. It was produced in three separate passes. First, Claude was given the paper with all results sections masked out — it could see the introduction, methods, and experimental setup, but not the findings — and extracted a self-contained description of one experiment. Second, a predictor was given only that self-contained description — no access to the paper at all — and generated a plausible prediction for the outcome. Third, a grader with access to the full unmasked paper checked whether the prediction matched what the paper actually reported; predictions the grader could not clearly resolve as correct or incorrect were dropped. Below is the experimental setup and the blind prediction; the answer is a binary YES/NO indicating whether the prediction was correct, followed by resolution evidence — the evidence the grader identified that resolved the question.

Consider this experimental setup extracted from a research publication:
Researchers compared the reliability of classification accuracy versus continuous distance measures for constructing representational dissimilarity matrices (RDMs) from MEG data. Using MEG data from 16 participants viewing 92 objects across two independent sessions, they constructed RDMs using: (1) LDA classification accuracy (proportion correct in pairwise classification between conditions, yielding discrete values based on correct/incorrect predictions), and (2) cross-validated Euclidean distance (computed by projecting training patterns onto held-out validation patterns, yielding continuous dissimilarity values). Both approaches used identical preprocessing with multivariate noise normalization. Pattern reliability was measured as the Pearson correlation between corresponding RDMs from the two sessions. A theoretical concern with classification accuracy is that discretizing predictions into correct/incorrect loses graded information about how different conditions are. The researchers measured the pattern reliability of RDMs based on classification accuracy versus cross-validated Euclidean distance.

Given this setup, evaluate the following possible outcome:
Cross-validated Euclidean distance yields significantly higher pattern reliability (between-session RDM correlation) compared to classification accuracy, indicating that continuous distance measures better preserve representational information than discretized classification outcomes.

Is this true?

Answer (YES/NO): YES